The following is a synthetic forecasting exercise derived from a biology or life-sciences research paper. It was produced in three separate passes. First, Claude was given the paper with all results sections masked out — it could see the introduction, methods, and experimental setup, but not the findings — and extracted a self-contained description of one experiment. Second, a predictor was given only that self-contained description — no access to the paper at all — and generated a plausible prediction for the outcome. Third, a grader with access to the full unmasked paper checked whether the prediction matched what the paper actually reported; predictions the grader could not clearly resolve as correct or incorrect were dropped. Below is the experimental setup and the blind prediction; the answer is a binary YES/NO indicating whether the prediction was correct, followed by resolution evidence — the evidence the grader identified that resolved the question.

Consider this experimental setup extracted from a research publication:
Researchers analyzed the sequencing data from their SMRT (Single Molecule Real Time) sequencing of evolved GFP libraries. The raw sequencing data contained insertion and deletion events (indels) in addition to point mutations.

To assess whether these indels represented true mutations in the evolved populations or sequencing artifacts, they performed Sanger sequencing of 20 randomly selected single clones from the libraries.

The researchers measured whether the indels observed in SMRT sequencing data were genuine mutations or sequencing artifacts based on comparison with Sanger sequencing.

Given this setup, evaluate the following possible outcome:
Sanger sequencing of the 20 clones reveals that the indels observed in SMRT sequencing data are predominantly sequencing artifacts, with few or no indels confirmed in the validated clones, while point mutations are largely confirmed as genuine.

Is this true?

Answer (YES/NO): YES